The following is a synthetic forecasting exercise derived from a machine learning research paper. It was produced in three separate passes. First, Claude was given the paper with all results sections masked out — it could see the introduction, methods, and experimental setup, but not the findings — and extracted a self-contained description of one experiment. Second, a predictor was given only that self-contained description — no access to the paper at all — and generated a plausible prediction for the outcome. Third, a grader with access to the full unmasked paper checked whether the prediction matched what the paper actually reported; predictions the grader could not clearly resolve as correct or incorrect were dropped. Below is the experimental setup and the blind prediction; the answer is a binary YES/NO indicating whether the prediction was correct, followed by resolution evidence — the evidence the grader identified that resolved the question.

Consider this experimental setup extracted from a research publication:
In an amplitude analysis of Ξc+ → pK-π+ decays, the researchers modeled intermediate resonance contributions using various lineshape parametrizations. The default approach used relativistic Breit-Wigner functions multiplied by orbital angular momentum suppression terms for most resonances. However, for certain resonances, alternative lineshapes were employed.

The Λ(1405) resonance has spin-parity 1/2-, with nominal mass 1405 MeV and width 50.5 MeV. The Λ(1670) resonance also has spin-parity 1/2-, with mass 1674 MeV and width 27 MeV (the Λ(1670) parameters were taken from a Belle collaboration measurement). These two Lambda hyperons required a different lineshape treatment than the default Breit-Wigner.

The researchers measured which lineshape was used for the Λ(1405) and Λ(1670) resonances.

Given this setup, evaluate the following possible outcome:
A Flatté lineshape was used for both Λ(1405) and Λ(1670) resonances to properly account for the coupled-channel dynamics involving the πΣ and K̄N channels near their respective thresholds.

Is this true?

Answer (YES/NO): YES